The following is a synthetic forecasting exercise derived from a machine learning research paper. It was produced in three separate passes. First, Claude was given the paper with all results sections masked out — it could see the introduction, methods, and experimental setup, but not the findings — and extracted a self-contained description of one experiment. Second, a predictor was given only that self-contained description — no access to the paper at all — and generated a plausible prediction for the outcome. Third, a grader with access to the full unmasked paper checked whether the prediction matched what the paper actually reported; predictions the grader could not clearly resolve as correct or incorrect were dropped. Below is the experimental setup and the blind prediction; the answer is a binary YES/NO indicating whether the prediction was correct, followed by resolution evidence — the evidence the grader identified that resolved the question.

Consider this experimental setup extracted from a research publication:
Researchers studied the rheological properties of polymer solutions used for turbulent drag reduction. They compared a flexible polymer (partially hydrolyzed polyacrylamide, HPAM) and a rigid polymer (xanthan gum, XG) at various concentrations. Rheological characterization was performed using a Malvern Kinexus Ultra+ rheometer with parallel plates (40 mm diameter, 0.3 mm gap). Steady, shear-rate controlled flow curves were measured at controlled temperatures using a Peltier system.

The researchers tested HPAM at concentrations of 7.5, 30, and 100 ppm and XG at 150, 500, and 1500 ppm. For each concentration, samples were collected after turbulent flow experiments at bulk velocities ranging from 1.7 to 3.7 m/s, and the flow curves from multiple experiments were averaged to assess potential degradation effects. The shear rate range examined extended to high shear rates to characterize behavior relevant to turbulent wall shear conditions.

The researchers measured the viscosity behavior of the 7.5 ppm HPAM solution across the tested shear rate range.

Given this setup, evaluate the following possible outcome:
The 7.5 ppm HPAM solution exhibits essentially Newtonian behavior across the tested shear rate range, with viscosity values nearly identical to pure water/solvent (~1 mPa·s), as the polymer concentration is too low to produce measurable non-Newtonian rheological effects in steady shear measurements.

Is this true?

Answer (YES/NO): YES